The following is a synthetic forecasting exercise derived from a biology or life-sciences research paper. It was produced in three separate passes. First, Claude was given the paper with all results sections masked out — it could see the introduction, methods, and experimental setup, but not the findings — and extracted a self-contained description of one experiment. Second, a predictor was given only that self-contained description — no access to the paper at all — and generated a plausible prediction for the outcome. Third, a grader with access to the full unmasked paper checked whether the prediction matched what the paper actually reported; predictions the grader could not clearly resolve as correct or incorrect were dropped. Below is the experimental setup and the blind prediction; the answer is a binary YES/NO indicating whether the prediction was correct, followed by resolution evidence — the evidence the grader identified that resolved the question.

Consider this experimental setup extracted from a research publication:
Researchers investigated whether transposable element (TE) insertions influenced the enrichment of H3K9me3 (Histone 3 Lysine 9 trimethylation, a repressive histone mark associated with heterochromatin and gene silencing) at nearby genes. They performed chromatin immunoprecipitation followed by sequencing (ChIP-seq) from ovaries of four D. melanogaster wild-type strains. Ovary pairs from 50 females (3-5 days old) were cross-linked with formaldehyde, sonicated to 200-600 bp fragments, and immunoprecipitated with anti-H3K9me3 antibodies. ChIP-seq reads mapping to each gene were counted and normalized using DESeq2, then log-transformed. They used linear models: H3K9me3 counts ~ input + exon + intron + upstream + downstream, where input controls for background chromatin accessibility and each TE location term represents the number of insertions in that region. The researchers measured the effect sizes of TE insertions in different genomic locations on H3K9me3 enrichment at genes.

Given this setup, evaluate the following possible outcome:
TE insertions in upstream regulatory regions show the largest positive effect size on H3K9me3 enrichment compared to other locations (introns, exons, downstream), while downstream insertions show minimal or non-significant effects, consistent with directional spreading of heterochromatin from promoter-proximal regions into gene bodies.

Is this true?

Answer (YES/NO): NO